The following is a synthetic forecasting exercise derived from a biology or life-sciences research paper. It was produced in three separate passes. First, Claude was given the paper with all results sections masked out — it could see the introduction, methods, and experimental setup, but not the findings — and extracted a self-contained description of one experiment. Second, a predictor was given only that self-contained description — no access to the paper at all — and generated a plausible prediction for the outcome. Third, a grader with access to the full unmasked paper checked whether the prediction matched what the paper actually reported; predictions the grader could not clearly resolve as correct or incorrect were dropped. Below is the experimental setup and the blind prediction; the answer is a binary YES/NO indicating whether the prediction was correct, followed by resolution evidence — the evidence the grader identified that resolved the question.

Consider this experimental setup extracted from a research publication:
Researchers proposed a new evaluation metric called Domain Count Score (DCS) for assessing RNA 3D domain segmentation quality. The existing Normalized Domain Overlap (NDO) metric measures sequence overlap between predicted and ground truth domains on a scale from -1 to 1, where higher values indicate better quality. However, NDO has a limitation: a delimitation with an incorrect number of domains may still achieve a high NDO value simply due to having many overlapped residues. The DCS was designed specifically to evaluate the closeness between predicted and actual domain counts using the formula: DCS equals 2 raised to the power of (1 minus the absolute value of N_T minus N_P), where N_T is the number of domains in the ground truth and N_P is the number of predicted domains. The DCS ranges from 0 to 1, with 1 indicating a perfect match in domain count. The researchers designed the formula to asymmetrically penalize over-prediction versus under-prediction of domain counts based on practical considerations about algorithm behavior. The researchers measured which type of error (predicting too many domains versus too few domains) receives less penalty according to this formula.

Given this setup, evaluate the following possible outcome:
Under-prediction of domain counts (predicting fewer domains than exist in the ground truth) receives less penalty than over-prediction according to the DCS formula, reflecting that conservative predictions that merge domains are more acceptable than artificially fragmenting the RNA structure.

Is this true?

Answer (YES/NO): NO